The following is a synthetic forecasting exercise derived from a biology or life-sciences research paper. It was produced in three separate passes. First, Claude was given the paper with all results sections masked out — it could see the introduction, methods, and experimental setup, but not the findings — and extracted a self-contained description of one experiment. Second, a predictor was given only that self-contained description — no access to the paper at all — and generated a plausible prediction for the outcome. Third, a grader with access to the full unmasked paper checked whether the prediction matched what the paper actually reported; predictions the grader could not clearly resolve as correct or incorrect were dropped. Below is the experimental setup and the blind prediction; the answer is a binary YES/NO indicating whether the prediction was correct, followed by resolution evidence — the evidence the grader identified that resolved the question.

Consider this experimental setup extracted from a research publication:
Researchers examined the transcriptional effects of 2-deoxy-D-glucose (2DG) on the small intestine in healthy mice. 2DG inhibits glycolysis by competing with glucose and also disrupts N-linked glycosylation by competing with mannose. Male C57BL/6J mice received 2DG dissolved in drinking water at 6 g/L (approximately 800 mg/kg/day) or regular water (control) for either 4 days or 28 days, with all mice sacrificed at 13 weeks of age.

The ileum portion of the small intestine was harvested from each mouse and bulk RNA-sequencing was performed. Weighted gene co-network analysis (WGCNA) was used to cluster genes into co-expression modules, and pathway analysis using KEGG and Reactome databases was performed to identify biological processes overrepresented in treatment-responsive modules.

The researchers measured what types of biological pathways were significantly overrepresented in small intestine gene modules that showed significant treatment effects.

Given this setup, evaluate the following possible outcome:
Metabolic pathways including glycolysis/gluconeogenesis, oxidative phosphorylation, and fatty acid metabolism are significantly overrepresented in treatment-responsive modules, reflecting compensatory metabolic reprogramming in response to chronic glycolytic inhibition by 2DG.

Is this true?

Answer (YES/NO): NO